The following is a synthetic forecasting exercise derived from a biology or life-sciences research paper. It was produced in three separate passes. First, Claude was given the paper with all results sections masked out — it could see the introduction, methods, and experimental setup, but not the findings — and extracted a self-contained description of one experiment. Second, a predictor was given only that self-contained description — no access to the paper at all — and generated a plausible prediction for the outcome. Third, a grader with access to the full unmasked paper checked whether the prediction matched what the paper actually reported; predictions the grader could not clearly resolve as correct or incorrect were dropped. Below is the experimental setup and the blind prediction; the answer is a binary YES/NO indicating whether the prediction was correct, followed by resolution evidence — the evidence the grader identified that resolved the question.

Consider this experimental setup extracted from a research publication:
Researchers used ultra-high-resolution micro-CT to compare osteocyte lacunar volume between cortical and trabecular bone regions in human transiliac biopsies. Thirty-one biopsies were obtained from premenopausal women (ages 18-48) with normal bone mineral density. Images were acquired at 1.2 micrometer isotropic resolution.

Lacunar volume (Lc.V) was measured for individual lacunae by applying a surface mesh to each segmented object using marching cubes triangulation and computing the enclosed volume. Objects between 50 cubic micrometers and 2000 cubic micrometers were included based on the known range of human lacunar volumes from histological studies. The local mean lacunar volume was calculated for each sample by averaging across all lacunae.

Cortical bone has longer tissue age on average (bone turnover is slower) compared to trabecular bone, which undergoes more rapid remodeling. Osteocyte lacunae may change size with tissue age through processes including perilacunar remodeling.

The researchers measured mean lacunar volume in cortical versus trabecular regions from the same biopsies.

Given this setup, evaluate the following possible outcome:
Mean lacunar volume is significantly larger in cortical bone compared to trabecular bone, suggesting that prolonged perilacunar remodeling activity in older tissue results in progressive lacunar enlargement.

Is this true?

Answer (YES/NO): YES